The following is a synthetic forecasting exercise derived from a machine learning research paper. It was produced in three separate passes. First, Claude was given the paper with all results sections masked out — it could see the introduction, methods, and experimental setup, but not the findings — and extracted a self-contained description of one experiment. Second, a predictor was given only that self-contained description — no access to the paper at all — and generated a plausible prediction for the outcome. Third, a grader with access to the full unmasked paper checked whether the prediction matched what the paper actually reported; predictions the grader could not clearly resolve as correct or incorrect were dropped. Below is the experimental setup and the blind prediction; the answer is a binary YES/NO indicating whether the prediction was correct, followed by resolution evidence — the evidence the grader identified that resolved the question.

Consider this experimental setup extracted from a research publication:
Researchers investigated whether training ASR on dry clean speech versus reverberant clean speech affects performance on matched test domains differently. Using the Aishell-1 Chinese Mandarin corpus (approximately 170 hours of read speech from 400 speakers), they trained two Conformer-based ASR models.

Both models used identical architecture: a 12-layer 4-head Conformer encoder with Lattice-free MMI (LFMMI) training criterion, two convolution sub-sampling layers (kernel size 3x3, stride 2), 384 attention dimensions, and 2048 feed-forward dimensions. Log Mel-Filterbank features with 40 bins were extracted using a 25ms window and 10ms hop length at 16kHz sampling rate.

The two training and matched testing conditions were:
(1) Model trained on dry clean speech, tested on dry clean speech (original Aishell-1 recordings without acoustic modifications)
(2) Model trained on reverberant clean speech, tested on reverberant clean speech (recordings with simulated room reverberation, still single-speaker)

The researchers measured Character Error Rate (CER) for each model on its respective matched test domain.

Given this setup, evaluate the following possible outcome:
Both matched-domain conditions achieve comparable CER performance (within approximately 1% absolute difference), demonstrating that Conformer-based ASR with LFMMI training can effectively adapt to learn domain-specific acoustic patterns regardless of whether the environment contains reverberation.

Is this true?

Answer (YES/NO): NO